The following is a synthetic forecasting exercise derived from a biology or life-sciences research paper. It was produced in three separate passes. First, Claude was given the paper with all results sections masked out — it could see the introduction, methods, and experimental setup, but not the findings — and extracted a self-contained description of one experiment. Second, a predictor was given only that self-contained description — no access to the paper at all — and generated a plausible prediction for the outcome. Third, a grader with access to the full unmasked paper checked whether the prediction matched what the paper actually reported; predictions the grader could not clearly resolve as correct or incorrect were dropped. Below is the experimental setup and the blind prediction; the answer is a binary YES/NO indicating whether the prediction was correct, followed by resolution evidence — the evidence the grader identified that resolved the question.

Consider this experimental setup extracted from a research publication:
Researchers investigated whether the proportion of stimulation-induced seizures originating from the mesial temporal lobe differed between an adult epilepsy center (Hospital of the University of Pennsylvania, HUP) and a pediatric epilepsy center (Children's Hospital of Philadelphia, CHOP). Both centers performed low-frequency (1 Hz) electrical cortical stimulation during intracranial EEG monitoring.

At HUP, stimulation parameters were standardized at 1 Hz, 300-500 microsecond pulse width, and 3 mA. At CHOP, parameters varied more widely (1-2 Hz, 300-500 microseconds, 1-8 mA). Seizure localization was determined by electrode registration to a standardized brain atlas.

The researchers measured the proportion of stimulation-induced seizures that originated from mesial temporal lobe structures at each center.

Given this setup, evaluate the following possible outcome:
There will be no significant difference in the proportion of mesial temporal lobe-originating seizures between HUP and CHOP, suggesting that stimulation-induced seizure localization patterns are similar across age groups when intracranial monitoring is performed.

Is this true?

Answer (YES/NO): NO